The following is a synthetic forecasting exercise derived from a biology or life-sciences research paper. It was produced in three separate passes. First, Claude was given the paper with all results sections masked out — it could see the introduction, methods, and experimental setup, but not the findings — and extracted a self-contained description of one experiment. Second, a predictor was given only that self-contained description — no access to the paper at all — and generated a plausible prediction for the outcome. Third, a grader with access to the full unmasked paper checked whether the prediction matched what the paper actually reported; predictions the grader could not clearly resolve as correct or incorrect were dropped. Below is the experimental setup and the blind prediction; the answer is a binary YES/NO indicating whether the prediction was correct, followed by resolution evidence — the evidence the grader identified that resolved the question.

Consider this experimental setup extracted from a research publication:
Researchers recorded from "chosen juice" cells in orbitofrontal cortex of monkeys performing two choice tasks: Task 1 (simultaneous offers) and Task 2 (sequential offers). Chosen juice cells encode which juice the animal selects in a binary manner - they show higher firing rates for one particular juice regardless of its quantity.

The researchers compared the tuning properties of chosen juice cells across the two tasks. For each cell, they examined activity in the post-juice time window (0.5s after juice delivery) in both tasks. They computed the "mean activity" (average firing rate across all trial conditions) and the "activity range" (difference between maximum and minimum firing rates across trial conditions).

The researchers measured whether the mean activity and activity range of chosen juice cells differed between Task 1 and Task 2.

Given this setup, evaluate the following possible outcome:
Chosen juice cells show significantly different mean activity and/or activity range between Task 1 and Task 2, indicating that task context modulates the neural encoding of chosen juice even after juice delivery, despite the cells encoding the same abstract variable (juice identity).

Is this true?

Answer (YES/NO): NO